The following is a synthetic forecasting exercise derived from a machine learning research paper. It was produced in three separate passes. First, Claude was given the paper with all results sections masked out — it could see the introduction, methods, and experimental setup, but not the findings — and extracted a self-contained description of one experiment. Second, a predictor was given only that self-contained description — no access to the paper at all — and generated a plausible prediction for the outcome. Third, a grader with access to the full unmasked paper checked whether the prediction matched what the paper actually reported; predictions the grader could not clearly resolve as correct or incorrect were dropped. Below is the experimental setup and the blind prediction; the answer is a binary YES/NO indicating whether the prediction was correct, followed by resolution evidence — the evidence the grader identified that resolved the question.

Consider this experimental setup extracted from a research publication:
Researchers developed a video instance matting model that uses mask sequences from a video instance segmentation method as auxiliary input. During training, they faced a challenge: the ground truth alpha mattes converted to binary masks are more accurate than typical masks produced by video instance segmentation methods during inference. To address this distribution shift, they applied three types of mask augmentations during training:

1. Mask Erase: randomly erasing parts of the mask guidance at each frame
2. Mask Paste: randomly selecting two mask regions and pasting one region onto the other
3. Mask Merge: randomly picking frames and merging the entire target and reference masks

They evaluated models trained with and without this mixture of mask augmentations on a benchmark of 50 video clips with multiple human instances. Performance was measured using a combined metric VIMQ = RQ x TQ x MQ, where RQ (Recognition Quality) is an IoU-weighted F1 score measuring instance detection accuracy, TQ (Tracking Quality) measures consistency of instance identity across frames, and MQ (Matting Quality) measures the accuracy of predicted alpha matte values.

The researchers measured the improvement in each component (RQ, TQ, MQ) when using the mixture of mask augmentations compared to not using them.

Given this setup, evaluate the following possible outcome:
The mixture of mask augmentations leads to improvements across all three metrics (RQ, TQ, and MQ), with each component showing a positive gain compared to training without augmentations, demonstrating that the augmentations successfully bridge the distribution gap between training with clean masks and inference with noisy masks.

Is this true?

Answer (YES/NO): NO